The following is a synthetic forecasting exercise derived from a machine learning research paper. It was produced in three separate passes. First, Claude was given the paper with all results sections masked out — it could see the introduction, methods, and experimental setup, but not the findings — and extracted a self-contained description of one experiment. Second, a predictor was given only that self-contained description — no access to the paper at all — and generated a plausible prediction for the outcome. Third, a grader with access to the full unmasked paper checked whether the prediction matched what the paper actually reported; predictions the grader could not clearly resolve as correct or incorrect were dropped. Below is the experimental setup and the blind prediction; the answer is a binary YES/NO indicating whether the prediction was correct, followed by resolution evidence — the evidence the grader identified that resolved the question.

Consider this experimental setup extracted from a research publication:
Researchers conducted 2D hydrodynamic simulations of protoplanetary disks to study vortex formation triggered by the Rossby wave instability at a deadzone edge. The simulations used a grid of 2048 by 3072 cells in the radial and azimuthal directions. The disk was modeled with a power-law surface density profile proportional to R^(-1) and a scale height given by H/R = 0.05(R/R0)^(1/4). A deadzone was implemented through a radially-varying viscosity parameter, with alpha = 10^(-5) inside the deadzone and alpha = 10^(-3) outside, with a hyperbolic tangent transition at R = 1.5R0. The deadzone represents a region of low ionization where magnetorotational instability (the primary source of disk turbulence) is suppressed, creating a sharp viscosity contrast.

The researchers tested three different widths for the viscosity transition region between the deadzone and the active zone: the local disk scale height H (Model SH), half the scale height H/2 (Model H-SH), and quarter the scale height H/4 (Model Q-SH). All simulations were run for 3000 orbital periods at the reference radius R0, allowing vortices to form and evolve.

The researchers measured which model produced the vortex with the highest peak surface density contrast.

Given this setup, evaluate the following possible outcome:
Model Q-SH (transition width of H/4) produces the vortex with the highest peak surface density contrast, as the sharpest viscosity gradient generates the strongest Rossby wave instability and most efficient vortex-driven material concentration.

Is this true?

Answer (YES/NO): NO